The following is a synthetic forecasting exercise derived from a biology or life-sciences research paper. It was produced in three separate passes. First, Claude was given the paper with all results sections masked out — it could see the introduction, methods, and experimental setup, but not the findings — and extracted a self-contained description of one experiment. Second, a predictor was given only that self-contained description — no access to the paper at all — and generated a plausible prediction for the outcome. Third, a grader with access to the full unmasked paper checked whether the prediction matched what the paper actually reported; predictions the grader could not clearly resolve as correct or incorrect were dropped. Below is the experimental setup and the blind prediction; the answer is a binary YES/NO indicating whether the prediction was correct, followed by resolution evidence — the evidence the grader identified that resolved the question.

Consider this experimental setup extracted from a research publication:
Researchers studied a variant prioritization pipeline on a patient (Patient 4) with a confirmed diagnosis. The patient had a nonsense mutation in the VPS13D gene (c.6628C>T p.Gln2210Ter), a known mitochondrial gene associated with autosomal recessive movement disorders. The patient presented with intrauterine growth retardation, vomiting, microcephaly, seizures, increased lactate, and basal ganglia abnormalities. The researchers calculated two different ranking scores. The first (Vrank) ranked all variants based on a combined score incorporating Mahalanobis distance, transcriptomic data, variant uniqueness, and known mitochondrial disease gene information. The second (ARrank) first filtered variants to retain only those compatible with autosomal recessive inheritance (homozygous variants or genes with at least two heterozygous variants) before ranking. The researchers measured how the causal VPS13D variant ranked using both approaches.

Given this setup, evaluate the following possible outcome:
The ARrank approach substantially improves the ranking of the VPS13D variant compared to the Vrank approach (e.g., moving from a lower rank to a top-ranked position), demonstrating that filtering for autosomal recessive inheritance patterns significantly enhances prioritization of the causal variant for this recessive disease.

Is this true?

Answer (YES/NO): YES